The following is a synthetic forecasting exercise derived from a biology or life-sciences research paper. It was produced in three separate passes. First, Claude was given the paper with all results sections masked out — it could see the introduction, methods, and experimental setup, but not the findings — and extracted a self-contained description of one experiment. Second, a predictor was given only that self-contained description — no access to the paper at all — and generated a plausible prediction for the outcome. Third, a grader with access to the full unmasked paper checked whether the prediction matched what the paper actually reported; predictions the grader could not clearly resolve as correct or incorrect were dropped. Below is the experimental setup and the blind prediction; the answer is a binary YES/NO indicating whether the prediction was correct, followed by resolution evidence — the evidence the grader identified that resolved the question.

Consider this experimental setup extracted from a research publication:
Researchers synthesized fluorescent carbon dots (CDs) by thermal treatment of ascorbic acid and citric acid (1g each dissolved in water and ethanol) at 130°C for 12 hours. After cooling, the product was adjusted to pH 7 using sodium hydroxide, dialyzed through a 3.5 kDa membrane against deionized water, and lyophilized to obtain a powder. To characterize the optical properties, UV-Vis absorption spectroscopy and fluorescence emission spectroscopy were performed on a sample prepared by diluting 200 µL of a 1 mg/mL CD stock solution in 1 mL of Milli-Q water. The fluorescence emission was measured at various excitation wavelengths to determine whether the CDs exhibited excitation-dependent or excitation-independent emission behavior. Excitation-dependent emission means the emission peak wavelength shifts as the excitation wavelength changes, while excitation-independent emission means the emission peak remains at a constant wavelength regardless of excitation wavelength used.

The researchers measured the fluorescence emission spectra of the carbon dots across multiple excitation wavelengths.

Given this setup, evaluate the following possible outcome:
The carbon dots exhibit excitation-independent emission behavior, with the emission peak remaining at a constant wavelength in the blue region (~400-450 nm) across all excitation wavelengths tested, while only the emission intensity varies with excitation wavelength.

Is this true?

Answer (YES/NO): NO